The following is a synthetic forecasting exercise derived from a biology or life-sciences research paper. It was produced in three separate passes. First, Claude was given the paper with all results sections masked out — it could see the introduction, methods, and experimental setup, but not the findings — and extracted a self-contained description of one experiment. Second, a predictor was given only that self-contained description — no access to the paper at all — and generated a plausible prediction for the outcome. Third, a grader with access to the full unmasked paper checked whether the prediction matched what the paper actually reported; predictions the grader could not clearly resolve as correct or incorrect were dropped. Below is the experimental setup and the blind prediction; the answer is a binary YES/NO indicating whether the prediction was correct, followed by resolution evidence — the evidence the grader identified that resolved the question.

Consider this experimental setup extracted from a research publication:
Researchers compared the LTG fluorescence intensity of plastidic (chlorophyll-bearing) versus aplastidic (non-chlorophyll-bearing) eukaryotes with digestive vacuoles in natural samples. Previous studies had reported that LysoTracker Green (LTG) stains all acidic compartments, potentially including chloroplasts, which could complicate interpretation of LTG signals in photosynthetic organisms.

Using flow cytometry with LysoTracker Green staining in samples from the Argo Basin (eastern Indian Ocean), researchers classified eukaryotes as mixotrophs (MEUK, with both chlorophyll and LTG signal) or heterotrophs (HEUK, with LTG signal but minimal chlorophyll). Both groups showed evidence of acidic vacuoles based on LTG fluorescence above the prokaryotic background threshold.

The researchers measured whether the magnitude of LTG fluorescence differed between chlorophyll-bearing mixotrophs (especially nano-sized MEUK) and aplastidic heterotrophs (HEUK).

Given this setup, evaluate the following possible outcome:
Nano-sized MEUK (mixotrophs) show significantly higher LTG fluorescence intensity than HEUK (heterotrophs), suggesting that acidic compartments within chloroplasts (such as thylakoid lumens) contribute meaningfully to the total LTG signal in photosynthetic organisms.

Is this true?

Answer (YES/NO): YES